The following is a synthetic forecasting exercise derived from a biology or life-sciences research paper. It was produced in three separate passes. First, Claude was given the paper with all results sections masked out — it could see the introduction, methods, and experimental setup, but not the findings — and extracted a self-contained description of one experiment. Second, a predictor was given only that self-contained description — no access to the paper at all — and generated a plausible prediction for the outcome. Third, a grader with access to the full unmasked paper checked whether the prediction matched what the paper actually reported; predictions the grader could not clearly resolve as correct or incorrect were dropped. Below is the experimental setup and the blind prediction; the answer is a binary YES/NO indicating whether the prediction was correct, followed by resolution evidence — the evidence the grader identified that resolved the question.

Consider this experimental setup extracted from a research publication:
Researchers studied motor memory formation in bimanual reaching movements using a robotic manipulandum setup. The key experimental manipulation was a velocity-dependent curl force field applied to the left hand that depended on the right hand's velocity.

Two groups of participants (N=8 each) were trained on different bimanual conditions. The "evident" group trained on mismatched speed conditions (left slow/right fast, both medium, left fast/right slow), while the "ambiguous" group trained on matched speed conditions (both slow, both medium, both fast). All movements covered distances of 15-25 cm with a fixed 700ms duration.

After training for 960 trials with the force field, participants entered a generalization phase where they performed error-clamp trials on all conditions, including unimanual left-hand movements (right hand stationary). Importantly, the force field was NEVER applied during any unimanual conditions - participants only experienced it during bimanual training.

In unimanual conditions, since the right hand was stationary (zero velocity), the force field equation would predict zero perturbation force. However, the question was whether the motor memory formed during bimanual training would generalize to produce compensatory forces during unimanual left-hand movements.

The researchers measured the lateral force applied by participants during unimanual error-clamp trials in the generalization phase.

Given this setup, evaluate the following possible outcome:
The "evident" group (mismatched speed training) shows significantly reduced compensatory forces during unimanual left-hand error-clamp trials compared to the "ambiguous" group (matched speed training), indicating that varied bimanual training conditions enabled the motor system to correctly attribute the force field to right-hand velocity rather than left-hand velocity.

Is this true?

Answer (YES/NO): NO